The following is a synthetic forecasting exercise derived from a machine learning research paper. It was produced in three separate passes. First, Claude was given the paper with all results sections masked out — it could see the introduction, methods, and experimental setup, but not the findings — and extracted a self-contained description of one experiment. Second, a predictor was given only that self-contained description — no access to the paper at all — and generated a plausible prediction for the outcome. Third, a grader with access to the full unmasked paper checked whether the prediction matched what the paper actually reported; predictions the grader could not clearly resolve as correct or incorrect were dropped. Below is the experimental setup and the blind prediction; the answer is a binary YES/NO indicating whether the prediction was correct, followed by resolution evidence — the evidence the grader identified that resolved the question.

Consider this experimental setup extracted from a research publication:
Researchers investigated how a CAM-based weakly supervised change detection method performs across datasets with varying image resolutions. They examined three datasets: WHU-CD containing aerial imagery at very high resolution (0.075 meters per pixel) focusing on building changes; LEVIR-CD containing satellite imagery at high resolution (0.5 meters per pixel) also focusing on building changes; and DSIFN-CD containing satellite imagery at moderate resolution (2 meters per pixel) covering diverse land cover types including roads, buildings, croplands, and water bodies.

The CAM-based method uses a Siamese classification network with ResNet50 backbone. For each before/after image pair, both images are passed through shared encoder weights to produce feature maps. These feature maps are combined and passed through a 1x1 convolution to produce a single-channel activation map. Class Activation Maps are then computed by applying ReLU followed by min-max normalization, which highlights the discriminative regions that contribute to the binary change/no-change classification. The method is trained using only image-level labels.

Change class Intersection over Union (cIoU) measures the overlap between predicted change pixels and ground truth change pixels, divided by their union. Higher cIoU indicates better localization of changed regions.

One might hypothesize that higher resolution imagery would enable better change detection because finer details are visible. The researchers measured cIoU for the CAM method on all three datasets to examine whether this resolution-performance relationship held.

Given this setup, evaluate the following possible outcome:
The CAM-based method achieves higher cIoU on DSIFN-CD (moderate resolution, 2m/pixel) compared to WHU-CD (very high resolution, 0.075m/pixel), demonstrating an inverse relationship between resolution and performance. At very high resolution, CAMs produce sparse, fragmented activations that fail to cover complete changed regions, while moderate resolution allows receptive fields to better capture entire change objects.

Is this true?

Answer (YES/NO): NO